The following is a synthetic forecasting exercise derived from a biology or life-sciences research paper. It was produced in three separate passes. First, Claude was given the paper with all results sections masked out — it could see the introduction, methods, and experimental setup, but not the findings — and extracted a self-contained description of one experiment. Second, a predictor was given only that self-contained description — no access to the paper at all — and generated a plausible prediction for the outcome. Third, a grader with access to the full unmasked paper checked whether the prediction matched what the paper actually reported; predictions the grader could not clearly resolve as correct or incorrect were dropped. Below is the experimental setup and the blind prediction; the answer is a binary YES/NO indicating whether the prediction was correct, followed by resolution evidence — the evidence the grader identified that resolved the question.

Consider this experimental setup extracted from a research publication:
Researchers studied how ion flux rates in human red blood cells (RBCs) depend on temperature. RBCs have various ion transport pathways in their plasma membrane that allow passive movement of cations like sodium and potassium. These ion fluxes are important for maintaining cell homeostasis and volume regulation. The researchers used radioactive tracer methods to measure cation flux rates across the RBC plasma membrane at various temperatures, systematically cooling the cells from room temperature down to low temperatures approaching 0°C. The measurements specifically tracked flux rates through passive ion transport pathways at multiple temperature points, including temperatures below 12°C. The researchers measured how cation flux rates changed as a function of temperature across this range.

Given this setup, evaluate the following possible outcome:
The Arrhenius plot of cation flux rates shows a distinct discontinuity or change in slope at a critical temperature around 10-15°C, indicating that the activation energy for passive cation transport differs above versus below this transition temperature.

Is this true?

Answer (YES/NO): NO